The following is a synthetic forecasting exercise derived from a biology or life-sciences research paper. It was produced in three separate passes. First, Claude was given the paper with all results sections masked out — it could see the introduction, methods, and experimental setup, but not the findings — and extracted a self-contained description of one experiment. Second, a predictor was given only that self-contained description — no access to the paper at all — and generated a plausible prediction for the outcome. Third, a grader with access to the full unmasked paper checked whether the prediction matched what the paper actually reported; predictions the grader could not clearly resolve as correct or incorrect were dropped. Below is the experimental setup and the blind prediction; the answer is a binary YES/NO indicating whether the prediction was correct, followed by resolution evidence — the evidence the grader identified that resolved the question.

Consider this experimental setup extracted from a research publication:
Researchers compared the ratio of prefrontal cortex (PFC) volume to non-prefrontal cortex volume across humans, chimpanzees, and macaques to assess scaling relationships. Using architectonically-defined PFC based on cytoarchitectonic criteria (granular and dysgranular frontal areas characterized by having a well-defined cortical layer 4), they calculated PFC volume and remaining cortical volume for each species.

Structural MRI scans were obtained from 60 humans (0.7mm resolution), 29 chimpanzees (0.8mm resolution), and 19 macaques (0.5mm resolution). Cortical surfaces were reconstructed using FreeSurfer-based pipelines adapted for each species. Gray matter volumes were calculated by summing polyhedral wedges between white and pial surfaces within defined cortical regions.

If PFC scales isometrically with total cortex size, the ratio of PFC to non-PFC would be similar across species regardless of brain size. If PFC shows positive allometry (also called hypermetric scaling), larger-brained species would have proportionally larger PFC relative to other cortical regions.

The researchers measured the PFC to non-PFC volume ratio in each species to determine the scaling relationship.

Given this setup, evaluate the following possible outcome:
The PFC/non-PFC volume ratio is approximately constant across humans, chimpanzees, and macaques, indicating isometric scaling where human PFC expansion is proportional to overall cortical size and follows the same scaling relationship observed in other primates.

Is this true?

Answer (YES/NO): NO